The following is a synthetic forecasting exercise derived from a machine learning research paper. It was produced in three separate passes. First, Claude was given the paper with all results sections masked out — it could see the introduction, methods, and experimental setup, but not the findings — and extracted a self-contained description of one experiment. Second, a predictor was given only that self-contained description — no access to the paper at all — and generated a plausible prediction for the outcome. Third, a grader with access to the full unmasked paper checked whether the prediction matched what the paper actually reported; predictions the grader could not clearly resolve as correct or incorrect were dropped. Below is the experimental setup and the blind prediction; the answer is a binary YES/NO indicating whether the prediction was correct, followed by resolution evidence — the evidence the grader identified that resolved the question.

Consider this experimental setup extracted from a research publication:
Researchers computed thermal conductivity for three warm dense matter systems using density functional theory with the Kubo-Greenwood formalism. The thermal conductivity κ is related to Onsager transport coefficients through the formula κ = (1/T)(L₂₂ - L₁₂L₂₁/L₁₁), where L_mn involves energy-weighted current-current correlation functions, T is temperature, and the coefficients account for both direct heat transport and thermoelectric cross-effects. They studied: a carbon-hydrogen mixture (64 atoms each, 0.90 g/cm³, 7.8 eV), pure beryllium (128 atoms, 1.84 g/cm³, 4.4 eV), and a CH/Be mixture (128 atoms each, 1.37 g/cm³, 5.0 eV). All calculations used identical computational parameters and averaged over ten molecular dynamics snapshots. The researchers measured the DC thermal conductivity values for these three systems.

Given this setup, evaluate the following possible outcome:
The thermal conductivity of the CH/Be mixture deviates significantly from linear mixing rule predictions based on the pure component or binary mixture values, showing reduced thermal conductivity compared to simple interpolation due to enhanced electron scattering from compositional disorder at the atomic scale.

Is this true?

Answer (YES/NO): YES